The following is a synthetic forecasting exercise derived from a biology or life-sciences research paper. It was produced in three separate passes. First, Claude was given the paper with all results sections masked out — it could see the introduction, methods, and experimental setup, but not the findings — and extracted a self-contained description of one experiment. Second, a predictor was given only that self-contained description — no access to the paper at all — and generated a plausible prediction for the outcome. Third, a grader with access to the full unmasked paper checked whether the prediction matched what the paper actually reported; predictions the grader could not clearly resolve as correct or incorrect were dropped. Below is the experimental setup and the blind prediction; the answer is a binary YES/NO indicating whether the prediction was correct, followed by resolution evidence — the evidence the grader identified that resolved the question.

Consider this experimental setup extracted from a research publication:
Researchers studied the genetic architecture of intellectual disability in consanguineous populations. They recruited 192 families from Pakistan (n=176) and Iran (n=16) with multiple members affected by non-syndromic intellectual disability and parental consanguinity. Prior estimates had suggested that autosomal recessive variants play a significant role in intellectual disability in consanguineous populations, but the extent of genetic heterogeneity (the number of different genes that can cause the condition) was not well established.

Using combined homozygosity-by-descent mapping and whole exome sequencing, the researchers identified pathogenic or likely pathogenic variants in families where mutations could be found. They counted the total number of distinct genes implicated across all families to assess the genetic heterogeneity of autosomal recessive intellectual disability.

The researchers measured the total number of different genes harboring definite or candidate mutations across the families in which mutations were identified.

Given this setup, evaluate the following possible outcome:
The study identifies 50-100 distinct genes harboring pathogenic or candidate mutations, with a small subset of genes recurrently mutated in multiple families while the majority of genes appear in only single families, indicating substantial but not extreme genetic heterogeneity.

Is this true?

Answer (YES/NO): YES